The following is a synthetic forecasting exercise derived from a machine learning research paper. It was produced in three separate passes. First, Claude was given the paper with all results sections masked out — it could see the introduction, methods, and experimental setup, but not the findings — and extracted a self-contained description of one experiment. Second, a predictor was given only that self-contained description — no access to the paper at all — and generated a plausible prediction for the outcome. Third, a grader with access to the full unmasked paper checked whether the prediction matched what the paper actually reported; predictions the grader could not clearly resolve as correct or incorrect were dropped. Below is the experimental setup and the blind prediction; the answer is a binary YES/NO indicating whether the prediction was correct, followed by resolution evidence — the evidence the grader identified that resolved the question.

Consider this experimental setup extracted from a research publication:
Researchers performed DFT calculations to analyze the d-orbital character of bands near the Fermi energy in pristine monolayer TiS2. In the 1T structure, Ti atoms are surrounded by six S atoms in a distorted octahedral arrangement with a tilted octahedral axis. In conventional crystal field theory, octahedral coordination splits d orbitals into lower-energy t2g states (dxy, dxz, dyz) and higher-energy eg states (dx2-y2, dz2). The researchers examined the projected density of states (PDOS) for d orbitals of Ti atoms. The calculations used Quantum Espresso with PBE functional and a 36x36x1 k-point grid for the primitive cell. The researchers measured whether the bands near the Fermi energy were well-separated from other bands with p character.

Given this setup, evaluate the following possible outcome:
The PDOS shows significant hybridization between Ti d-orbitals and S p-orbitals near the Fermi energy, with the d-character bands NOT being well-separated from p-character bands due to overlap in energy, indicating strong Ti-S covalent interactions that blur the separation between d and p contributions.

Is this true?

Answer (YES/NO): NO